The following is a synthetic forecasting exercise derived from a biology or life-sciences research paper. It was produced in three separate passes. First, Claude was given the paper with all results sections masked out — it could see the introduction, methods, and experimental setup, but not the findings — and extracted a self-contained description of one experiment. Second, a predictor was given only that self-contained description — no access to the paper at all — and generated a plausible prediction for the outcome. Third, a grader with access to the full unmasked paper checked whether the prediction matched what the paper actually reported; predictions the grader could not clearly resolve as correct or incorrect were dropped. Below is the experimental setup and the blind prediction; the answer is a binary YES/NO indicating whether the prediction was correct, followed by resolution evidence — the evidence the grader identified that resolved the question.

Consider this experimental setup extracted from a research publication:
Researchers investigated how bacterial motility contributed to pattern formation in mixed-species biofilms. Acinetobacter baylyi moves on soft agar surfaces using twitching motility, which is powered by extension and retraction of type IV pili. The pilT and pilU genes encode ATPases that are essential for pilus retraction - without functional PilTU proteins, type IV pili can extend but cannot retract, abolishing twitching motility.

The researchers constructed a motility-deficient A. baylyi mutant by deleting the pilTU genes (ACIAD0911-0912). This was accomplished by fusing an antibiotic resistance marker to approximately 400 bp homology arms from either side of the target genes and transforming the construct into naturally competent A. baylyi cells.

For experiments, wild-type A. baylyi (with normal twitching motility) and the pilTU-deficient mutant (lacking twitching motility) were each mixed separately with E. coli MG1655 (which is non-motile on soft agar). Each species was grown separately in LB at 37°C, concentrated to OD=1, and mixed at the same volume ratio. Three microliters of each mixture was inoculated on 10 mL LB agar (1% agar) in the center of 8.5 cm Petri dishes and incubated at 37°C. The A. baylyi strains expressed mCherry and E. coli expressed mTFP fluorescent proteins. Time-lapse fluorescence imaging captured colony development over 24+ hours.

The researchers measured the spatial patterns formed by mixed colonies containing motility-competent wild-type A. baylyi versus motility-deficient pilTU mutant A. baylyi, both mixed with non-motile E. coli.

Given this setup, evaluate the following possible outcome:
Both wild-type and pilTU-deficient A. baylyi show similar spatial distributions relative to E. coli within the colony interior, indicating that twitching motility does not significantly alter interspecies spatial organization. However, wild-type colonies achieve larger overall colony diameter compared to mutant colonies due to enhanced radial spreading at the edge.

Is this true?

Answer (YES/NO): NO